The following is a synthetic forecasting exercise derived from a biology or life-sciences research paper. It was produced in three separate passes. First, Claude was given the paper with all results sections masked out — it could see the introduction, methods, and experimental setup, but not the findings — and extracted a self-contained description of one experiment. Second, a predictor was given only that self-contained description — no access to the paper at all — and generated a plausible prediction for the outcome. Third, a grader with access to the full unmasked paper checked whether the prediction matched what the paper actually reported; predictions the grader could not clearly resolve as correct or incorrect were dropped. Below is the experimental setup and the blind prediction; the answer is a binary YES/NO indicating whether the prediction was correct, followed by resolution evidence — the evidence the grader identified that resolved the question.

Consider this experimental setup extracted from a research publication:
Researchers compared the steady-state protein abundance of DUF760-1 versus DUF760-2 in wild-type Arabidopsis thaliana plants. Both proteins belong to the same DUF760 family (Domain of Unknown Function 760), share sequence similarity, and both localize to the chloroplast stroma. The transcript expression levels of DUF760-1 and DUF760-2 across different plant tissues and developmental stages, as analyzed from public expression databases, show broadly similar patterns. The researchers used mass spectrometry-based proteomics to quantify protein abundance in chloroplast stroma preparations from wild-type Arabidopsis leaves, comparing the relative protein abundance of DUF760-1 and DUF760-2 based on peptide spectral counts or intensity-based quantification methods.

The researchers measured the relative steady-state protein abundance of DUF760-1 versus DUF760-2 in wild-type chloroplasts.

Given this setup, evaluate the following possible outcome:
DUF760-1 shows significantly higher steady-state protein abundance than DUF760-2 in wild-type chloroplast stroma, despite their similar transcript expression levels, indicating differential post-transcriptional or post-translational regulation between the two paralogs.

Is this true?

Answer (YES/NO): YES